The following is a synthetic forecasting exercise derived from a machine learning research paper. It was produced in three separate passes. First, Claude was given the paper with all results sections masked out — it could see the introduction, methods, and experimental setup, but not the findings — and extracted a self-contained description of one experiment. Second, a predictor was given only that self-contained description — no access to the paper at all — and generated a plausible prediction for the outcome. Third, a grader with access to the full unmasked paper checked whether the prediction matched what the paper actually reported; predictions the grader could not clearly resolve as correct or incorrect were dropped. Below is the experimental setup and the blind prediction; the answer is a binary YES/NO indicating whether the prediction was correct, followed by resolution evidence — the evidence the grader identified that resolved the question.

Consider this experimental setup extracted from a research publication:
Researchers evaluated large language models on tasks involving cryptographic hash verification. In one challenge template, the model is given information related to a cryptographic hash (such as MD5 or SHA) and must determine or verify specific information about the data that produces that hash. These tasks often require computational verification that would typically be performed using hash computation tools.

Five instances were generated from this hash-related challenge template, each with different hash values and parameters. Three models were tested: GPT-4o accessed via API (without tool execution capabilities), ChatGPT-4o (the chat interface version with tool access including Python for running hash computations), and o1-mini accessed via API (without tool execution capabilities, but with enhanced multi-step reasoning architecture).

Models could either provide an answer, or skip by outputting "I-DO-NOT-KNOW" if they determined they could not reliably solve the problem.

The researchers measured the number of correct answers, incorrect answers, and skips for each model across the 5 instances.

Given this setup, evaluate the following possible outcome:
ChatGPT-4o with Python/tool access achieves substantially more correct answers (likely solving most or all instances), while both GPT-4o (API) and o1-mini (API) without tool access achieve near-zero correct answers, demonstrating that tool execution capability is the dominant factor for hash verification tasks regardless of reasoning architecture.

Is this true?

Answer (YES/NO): YES